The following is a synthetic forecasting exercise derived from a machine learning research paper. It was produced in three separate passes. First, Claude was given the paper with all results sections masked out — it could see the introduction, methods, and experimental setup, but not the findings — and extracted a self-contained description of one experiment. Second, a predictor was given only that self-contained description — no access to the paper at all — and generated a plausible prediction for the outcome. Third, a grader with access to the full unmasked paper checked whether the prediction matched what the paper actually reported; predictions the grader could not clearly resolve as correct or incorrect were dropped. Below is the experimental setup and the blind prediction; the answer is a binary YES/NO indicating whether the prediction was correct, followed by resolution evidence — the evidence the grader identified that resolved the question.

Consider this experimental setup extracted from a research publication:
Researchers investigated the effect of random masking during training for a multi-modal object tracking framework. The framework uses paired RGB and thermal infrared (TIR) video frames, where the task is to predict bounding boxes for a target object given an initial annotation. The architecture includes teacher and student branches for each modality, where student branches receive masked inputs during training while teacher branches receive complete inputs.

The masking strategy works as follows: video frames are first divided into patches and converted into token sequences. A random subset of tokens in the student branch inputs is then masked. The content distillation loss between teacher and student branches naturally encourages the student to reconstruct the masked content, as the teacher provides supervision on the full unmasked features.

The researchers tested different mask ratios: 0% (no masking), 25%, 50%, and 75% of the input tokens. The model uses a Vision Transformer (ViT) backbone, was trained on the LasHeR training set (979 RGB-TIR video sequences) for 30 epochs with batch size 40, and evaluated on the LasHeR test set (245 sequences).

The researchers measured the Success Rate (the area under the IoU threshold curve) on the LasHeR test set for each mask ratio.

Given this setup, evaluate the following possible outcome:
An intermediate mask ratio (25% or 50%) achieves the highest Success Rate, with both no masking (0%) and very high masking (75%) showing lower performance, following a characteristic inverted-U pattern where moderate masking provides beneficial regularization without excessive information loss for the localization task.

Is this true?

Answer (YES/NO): YES